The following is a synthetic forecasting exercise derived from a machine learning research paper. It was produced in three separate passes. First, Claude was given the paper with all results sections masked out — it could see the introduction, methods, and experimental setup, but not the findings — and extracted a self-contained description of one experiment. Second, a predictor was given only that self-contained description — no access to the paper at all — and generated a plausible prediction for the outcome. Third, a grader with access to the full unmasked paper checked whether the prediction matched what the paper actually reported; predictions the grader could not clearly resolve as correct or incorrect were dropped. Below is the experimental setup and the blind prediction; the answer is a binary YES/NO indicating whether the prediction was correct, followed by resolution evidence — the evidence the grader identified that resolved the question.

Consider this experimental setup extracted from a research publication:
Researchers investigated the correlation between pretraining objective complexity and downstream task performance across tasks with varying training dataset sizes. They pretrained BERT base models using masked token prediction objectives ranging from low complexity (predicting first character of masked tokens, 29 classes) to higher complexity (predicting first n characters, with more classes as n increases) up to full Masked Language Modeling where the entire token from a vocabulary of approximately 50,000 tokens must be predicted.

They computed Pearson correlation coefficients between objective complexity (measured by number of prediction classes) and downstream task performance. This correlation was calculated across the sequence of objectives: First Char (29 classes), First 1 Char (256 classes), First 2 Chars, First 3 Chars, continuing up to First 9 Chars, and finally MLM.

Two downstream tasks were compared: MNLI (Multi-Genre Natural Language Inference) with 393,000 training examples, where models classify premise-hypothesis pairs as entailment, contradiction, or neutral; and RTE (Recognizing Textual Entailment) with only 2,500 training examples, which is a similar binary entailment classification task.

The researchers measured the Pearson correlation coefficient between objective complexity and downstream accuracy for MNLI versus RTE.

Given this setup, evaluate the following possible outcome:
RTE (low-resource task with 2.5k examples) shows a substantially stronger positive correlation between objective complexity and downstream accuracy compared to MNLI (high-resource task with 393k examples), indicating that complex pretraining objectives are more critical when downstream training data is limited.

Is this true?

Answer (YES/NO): NO